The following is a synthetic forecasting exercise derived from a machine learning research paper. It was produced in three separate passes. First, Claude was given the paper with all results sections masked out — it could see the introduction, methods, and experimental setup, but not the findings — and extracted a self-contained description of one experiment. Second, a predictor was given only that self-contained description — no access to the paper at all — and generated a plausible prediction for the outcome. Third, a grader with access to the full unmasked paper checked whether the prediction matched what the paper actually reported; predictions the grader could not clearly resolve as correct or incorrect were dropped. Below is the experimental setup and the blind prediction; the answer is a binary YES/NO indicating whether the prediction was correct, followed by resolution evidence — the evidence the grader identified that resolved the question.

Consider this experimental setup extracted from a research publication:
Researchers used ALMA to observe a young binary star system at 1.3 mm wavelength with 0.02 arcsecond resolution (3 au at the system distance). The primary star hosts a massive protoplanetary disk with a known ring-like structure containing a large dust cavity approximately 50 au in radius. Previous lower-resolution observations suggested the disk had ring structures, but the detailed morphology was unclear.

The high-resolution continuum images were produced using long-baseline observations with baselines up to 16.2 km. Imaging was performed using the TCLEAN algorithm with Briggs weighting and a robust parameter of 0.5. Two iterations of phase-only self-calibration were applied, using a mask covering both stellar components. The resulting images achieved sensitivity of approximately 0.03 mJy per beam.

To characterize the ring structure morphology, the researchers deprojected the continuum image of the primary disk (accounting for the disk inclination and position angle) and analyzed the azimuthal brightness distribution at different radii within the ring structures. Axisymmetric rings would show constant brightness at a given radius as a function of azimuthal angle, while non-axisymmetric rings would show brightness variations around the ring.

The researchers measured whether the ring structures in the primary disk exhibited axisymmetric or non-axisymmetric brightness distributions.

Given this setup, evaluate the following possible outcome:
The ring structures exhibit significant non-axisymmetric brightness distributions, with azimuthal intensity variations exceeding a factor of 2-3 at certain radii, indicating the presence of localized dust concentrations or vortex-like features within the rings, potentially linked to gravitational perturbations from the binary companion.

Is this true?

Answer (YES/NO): YES